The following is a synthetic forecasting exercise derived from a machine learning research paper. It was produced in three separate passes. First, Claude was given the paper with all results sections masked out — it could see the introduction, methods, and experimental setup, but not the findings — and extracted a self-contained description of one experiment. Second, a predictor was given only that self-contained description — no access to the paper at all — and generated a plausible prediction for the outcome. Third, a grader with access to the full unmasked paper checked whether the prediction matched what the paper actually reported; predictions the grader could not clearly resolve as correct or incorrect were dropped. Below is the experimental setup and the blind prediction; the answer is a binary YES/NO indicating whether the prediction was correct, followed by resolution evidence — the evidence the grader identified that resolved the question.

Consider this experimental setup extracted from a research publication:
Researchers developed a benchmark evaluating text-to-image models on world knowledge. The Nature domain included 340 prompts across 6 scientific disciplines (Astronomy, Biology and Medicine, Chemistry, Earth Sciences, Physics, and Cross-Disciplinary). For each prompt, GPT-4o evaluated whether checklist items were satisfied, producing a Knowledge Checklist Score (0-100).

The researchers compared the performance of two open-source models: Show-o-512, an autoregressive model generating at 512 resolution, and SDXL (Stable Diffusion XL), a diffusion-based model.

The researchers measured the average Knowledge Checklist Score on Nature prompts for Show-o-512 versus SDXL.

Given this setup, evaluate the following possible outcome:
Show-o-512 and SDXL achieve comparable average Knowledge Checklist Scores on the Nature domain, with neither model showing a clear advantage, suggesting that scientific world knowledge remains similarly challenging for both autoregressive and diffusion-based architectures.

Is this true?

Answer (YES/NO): NO